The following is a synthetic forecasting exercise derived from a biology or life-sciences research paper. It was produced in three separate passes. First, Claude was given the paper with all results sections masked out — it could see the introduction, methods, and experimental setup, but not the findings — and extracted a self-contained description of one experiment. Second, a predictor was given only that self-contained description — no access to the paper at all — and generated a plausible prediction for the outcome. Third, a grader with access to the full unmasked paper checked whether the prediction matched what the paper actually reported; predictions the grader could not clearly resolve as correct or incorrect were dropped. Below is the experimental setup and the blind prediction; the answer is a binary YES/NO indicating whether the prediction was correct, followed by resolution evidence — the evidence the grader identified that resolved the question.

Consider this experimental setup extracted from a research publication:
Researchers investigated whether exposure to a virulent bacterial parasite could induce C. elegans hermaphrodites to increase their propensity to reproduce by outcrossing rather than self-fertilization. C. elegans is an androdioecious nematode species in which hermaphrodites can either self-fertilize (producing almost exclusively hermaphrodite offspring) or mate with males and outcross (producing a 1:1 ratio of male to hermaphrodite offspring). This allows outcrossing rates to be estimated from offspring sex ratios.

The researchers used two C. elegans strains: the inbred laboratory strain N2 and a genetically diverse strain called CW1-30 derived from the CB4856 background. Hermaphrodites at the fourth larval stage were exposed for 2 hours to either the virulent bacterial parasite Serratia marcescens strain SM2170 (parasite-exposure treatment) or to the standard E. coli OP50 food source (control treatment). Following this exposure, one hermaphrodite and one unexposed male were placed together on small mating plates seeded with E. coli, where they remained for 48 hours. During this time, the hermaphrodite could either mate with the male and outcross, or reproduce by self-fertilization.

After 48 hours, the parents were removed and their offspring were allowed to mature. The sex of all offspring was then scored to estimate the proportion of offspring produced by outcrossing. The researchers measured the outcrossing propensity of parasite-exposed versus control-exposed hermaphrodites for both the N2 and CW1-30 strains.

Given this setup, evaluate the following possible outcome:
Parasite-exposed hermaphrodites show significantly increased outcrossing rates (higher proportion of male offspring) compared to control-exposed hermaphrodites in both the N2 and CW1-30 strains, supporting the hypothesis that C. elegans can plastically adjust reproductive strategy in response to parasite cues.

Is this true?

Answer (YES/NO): NO